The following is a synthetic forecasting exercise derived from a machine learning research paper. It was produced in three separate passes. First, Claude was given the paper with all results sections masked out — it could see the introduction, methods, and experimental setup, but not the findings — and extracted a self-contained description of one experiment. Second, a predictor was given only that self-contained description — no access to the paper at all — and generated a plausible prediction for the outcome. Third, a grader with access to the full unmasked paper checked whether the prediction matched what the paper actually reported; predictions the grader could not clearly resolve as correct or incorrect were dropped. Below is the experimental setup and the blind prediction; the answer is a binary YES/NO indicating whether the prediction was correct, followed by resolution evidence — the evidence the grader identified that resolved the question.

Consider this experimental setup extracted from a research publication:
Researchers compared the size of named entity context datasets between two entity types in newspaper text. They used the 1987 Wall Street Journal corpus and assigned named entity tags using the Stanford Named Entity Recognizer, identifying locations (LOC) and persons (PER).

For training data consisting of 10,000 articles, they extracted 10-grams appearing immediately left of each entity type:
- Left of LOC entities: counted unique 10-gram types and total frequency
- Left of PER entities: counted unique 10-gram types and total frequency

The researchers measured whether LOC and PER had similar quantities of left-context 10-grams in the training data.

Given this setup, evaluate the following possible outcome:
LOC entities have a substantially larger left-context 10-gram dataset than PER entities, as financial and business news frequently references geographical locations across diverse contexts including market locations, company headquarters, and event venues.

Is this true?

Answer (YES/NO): NO